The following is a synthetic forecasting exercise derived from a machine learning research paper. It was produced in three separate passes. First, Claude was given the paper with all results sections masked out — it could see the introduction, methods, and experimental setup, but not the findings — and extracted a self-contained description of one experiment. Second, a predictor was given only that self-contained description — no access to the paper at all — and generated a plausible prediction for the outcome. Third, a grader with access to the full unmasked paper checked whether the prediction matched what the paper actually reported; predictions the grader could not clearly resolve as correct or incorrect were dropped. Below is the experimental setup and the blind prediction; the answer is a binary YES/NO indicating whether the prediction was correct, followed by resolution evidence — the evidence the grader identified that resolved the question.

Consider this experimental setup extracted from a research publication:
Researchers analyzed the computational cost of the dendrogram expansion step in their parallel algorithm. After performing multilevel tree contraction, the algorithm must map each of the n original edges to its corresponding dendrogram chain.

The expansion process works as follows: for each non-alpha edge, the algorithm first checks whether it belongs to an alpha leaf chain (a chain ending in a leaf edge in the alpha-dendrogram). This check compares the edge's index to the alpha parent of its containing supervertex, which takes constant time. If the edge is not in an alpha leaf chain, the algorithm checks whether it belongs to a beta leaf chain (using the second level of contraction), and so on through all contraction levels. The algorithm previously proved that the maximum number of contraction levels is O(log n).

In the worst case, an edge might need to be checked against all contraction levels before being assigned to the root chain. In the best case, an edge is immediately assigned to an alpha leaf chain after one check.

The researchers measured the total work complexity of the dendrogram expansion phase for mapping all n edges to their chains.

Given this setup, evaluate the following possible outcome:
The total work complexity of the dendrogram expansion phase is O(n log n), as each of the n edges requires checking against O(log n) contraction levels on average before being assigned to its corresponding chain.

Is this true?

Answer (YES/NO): YES